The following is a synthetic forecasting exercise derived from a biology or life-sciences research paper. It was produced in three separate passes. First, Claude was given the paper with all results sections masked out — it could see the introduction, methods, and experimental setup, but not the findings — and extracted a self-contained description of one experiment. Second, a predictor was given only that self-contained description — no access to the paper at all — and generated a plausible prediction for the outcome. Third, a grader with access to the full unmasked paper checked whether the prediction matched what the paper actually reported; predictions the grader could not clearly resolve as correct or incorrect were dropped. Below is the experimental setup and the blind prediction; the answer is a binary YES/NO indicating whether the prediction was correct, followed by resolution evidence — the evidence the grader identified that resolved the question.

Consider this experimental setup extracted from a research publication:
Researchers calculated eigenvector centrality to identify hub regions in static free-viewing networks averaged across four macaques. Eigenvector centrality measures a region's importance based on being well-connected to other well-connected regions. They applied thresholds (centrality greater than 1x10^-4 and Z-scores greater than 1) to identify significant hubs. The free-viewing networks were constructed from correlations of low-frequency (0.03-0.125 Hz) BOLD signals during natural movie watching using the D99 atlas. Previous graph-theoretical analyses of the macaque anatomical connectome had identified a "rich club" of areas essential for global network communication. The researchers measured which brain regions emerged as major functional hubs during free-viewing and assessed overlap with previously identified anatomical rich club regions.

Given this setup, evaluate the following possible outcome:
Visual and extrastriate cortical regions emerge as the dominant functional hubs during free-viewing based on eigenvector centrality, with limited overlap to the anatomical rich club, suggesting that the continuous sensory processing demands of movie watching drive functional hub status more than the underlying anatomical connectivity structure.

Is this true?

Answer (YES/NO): NO